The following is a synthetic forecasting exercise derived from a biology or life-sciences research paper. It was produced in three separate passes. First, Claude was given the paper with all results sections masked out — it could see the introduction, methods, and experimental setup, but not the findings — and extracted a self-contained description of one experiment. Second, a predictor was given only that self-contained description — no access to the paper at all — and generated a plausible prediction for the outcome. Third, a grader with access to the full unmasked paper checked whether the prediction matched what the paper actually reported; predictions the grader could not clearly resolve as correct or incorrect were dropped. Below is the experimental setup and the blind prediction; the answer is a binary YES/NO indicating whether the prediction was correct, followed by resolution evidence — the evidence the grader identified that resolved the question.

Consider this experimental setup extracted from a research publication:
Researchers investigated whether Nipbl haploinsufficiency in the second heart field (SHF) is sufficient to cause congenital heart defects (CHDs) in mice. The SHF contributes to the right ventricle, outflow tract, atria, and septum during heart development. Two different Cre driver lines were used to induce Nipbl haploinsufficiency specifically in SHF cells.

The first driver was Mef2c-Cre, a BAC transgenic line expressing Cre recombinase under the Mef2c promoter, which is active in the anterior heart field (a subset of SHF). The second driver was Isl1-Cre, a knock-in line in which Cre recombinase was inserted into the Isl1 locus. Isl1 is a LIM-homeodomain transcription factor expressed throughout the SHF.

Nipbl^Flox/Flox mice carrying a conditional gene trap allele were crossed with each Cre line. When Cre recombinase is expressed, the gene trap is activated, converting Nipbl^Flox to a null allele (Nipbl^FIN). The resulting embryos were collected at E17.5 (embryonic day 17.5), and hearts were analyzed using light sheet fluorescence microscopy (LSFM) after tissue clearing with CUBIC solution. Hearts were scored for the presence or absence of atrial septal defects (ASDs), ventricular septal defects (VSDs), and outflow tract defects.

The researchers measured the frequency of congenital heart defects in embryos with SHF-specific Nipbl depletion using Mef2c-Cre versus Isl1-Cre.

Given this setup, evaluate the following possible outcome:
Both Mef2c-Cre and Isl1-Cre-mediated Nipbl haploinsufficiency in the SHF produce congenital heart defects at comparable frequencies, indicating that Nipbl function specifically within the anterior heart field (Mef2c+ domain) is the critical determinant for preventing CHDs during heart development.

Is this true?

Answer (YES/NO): NO